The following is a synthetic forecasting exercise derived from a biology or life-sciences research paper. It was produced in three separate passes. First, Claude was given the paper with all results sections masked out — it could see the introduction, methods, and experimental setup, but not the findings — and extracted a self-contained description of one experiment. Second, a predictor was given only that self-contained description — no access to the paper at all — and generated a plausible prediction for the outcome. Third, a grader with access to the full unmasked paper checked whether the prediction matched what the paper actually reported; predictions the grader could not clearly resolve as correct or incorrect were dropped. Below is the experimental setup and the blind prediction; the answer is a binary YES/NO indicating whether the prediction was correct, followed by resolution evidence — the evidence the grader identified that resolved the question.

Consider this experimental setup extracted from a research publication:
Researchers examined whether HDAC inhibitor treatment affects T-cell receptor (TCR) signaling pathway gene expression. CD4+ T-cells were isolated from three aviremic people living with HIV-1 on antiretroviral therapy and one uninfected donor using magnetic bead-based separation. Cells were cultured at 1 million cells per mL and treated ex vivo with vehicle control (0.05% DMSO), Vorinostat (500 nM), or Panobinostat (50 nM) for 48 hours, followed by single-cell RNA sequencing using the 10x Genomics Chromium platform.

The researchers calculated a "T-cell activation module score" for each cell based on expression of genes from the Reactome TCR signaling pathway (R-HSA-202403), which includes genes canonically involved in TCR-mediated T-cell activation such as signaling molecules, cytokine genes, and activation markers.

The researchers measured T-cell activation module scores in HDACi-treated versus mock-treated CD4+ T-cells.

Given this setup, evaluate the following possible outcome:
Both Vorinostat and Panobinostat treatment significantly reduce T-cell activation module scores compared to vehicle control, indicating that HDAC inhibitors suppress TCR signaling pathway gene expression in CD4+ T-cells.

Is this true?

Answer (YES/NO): NO